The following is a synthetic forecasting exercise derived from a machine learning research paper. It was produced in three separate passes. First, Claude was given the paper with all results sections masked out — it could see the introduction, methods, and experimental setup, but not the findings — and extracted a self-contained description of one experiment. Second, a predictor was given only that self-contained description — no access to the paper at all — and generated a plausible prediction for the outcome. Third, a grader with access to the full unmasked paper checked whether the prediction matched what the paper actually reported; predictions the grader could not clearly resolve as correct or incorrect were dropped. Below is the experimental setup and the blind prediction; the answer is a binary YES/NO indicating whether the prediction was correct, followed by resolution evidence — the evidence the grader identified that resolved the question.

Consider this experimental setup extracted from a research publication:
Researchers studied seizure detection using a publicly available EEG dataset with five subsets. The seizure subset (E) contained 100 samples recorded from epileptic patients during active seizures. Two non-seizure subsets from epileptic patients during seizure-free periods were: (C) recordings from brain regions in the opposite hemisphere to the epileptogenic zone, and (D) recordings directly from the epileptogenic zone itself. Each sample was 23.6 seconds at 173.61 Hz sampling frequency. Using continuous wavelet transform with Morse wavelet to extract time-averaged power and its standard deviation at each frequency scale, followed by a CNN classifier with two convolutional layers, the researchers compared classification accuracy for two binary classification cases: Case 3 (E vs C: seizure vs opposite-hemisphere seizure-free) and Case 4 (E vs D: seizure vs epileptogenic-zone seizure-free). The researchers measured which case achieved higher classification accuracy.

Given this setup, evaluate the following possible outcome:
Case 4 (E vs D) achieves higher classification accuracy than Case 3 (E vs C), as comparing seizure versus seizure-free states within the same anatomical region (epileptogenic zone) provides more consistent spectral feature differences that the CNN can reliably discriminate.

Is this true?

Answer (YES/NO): NO